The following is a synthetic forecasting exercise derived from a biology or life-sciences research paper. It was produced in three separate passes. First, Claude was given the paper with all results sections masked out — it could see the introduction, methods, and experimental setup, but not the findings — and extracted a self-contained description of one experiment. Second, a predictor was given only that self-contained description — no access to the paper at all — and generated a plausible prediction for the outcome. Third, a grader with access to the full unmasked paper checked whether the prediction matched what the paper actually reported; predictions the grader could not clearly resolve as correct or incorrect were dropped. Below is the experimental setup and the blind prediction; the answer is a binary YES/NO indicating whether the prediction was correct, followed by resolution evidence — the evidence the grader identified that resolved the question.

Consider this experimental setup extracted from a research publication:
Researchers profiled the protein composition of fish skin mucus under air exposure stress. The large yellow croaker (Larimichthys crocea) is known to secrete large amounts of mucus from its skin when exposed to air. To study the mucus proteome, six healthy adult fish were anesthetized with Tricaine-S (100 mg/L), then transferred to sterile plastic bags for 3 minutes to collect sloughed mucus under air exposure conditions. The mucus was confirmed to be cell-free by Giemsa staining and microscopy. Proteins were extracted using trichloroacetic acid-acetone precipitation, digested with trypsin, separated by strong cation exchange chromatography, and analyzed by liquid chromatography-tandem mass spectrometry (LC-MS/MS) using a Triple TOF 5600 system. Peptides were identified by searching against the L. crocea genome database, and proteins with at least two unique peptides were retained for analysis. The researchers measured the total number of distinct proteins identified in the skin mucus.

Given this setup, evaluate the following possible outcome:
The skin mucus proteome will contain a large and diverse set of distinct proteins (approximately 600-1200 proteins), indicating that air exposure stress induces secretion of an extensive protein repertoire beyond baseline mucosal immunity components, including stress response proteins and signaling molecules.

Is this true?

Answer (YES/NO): NO